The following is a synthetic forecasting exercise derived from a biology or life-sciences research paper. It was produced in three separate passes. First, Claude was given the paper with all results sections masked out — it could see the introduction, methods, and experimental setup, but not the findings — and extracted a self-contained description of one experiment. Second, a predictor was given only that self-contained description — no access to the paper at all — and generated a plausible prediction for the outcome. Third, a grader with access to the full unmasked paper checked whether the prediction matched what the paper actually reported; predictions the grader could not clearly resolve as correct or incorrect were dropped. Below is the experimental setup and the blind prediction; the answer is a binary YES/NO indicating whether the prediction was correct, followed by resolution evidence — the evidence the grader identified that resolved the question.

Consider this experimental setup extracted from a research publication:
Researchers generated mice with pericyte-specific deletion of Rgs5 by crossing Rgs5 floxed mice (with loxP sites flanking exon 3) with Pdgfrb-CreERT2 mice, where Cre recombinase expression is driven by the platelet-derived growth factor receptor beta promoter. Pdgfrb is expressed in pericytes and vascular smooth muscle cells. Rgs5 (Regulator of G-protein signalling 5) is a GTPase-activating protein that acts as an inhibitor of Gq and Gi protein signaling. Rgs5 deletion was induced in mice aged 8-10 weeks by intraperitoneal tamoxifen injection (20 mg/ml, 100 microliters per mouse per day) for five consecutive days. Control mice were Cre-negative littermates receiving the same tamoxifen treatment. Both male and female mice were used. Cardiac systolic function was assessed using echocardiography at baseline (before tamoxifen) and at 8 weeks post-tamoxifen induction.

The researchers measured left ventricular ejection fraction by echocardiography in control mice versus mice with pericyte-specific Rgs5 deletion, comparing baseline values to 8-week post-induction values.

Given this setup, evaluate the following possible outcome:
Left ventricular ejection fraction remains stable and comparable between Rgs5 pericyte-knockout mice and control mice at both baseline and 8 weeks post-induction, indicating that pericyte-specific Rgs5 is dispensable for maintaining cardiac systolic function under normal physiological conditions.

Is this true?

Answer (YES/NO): NO